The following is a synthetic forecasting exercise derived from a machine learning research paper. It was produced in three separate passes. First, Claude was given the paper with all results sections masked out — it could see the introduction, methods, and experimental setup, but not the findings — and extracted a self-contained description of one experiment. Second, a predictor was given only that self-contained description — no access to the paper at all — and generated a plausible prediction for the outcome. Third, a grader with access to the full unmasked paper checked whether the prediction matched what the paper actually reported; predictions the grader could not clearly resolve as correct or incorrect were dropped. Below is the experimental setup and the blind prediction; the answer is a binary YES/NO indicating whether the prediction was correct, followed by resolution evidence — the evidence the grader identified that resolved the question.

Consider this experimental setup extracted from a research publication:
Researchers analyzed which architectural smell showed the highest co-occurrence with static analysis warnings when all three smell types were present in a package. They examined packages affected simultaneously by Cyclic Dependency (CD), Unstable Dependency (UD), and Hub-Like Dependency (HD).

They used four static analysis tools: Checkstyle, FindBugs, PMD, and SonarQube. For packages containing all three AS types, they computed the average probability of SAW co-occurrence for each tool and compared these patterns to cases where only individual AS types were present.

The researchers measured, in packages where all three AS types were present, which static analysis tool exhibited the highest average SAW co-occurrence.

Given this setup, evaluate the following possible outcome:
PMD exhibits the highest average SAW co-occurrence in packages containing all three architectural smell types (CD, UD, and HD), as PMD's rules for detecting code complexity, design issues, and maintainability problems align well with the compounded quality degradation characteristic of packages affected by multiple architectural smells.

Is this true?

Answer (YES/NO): NO